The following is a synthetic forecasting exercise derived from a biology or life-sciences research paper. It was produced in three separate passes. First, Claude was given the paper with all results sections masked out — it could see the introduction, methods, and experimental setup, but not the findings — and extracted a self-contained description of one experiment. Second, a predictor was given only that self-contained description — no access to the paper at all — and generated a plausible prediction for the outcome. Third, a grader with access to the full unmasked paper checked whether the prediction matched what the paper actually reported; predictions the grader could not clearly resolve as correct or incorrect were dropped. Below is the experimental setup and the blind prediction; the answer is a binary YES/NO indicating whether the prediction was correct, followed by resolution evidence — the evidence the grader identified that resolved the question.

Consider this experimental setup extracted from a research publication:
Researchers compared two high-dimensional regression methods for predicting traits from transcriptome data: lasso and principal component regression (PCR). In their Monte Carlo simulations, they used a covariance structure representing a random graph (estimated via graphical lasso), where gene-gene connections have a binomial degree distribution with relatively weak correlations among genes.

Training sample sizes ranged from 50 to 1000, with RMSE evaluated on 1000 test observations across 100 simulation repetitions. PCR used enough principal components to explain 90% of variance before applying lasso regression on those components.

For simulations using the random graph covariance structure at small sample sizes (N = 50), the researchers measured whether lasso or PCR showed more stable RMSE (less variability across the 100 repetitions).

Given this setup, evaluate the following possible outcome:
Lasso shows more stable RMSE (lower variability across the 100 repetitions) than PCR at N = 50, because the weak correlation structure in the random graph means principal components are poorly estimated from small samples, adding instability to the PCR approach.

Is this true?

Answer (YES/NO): NO